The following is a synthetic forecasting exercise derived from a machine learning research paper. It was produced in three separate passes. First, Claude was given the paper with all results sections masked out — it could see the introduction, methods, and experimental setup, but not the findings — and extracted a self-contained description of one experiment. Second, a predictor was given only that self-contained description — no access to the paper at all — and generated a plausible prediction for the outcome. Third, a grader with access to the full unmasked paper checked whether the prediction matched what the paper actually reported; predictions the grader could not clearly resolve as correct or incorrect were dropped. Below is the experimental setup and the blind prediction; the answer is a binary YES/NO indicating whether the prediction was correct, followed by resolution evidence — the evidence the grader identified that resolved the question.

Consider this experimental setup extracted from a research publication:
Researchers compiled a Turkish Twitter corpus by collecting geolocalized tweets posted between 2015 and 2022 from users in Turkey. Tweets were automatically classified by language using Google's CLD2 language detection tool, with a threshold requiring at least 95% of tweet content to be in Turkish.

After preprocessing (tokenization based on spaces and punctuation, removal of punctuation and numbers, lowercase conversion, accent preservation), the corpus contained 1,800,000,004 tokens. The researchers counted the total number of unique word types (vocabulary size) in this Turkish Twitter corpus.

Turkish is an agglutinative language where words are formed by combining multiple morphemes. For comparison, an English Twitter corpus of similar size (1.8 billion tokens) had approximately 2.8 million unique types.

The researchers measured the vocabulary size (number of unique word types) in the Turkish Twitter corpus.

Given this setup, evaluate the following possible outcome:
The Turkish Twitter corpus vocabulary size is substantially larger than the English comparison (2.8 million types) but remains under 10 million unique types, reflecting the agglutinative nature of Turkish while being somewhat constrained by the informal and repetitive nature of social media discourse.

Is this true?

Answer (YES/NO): NO